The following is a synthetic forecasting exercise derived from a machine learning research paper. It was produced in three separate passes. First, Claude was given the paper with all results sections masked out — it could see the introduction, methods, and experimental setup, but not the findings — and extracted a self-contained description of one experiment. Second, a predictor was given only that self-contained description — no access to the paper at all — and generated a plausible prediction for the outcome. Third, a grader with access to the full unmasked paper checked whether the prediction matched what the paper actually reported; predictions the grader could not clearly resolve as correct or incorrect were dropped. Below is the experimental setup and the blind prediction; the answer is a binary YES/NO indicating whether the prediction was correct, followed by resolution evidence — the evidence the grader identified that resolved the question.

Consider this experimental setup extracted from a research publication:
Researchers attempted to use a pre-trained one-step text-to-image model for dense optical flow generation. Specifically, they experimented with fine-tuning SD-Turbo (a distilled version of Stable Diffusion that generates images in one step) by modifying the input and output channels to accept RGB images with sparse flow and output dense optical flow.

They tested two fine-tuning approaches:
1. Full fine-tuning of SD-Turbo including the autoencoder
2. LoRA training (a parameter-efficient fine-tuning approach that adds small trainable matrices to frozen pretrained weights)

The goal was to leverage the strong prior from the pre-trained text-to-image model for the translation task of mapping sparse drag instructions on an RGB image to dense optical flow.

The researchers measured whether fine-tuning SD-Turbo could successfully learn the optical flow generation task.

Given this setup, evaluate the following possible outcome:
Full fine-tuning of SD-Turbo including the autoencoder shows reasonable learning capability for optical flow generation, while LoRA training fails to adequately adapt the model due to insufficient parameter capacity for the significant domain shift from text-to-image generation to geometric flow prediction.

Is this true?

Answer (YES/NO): NO